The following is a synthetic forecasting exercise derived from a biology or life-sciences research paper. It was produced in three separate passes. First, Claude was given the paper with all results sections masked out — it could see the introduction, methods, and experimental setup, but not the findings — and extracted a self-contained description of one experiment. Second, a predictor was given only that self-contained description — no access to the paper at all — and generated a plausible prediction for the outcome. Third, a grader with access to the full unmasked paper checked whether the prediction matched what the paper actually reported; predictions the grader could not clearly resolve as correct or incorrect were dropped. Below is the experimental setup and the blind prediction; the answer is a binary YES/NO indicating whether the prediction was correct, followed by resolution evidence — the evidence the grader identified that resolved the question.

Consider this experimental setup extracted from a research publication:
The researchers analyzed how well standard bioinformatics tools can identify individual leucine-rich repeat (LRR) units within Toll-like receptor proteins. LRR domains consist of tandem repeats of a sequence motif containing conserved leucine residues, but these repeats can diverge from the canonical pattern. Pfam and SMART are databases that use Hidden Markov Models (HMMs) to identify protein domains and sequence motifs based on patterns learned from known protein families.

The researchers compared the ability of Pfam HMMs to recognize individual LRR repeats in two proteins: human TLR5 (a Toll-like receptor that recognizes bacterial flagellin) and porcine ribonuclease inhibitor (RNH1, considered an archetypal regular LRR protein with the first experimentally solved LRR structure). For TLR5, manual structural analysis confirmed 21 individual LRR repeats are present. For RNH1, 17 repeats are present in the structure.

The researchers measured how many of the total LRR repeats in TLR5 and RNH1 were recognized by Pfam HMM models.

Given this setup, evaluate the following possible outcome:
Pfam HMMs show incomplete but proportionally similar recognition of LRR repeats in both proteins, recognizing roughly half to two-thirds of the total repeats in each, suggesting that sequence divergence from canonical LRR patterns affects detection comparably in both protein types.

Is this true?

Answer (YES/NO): NO